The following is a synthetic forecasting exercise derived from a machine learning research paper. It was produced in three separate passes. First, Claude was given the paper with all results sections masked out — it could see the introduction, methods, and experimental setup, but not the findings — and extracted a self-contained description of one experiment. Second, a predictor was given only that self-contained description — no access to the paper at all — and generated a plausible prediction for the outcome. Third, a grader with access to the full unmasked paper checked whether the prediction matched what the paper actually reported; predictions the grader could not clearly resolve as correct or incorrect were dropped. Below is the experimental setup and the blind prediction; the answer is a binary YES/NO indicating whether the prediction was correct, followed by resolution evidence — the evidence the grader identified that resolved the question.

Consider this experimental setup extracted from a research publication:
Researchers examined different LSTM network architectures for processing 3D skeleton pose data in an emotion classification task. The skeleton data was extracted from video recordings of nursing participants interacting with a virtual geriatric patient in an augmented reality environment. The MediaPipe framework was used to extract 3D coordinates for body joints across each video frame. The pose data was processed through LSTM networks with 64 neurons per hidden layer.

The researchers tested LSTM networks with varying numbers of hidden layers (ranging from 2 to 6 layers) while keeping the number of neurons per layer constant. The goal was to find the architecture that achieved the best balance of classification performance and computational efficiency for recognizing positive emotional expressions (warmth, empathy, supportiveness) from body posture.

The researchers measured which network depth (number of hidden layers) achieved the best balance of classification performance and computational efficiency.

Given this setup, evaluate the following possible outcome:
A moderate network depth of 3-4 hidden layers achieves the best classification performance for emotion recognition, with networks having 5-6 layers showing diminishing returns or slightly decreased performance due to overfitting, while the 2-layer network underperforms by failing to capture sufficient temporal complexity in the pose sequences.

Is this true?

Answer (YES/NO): NO